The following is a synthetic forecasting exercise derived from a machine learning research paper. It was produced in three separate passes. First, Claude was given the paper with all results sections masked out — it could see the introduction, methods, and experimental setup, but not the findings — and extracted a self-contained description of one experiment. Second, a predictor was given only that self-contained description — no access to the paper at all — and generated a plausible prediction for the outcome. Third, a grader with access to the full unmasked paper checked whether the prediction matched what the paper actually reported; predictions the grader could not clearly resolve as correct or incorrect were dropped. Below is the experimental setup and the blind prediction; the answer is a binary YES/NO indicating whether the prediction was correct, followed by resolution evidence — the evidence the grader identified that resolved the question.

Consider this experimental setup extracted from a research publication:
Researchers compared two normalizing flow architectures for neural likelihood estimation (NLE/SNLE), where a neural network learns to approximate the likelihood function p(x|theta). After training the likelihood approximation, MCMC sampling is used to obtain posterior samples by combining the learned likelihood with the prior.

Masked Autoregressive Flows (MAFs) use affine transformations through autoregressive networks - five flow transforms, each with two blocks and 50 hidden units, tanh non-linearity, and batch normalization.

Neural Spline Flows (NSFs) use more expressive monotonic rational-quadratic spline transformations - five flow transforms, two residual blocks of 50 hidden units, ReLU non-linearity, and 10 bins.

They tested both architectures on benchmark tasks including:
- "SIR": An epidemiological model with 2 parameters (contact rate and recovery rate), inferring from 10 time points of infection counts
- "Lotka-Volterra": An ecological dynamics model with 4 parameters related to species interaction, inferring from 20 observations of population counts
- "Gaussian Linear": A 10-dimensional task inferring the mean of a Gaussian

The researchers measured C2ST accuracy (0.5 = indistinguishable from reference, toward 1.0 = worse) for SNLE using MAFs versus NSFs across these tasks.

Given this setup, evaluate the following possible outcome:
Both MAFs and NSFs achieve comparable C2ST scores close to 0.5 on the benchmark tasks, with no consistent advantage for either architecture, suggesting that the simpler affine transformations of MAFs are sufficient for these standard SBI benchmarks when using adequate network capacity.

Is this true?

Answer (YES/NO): NO